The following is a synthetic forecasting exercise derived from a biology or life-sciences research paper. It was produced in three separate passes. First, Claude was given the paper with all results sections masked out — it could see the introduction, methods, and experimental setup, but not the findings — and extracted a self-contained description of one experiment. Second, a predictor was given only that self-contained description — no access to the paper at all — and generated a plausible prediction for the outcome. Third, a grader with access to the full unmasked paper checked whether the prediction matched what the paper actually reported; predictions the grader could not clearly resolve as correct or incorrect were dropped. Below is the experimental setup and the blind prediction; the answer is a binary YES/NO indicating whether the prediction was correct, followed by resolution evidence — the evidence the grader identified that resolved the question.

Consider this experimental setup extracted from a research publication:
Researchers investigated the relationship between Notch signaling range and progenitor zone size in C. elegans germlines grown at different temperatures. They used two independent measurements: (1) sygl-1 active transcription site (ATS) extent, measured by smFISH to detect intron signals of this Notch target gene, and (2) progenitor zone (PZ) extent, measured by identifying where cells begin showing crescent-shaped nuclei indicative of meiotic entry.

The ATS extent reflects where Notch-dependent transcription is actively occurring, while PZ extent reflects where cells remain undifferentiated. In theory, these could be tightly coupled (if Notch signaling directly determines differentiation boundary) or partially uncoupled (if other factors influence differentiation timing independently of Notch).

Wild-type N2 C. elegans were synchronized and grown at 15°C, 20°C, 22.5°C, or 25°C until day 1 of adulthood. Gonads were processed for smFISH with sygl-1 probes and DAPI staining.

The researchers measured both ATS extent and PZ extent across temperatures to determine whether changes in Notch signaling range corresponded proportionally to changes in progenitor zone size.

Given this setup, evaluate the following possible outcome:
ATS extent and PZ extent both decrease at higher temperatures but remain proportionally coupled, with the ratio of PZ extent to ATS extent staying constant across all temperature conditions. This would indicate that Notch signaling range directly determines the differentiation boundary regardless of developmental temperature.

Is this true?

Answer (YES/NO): NO